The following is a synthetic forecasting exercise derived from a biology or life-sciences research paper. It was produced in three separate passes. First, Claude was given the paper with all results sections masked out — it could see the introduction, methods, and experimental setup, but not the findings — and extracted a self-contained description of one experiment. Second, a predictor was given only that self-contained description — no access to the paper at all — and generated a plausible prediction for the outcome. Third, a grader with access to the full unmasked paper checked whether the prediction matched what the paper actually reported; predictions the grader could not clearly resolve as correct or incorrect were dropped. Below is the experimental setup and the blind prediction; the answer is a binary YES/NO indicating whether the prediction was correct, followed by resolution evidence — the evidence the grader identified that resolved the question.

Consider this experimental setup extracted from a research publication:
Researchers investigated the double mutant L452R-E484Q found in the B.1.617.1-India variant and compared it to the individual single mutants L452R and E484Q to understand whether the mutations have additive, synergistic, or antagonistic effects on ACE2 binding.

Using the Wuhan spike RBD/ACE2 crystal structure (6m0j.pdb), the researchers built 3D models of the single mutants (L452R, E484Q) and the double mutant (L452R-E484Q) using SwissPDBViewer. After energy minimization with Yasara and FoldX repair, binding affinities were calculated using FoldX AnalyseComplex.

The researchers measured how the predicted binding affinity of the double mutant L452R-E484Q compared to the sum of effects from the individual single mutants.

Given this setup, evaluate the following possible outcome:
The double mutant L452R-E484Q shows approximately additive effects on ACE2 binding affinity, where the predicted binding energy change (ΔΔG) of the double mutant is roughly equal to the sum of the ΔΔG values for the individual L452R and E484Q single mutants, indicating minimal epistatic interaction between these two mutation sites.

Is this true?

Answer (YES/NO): NO